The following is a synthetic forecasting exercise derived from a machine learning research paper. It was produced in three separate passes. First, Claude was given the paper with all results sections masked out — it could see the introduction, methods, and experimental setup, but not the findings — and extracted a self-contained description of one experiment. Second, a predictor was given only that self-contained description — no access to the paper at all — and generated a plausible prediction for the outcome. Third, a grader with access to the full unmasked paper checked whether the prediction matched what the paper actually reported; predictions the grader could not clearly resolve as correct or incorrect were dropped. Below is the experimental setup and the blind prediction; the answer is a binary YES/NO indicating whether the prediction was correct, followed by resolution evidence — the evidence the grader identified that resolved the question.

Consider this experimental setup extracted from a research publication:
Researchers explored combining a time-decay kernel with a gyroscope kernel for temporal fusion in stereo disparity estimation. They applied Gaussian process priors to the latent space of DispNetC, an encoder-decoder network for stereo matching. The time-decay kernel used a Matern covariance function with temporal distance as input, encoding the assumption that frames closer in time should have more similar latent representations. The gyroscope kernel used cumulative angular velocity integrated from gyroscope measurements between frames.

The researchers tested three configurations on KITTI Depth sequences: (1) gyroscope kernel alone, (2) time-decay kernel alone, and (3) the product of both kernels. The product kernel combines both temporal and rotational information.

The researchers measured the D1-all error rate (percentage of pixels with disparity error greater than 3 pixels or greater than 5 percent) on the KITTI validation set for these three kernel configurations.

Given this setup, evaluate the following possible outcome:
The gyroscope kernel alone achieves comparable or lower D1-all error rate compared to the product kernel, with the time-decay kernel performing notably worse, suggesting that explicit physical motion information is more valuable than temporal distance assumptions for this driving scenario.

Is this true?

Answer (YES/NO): YES